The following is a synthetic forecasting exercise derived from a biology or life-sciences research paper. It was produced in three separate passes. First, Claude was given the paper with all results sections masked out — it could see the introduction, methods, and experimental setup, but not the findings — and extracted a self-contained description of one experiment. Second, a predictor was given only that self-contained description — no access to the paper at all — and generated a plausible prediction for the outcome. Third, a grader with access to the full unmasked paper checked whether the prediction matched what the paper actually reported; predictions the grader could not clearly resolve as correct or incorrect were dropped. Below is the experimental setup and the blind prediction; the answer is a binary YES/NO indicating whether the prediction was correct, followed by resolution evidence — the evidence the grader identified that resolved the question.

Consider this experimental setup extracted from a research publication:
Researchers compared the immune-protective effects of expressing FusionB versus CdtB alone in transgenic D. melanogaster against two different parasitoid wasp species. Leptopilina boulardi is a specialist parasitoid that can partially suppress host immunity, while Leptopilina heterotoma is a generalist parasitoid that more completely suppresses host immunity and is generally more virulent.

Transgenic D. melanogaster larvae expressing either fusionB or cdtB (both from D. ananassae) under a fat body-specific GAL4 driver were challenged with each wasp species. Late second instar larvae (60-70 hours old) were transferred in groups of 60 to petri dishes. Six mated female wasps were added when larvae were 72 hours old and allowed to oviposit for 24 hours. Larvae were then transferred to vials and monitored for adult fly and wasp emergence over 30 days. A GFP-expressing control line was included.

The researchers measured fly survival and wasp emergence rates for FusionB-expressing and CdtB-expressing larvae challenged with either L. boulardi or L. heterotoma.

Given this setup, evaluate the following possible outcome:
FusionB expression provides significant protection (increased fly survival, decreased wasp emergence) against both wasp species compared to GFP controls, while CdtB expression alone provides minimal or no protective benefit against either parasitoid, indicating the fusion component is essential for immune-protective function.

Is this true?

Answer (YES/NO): NO